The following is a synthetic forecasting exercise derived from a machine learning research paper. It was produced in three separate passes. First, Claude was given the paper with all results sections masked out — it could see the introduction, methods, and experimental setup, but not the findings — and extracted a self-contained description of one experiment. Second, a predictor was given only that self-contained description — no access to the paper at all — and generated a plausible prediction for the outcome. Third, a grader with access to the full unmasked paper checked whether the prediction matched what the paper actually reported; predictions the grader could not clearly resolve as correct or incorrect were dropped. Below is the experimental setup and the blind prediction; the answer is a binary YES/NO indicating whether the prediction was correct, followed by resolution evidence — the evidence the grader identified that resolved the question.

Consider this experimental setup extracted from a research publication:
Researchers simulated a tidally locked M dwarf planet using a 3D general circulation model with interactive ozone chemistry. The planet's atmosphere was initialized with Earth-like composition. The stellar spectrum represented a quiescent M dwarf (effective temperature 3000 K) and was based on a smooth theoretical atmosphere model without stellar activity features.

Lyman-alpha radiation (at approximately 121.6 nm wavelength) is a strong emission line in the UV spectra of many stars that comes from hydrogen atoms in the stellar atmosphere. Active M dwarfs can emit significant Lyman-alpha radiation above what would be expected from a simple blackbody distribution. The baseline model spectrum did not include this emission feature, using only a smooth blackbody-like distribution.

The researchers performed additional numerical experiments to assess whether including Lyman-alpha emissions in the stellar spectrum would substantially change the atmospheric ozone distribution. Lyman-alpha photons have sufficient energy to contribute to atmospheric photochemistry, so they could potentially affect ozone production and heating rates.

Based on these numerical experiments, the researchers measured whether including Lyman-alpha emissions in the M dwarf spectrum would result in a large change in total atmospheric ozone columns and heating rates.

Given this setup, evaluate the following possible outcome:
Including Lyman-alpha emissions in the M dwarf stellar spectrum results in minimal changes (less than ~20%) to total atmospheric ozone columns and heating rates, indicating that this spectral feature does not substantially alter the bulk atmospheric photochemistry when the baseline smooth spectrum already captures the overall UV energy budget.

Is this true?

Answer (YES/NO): YES